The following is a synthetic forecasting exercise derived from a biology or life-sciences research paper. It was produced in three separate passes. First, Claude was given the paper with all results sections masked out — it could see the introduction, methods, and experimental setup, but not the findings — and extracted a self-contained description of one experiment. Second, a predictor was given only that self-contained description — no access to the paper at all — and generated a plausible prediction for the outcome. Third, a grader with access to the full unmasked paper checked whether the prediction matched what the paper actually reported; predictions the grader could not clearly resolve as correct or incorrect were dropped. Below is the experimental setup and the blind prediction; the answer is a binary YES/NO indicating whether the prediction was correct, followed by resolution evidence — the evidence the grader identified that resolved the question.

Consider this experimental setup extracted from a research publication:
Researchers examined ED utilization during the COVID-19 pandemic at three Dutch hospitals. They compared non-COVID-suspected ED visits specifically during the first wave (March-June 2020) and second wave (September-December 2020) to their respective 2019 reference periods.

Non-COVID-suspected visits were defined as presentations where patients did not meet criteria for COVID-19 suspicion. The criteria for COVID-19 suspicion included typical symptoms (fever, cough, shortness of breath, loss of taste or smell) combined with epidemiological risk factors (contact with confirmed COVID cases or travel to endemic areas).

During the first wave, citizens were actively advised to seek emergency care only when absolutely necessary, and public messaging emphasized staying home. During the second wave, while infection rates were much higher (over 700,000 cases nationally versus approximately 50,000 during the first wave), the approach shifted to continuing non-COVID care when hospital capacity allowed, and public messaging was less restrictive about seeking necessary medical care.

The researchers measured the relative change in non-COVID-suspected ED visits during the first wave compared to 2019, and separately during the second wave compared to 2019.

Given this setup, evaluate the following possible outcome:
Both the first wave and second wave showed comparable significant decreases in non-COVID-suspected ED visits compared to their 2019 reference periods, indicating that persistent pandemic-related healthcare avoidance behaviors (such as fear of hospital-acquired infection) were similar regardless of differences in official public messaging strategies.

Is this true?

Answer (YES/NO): NO